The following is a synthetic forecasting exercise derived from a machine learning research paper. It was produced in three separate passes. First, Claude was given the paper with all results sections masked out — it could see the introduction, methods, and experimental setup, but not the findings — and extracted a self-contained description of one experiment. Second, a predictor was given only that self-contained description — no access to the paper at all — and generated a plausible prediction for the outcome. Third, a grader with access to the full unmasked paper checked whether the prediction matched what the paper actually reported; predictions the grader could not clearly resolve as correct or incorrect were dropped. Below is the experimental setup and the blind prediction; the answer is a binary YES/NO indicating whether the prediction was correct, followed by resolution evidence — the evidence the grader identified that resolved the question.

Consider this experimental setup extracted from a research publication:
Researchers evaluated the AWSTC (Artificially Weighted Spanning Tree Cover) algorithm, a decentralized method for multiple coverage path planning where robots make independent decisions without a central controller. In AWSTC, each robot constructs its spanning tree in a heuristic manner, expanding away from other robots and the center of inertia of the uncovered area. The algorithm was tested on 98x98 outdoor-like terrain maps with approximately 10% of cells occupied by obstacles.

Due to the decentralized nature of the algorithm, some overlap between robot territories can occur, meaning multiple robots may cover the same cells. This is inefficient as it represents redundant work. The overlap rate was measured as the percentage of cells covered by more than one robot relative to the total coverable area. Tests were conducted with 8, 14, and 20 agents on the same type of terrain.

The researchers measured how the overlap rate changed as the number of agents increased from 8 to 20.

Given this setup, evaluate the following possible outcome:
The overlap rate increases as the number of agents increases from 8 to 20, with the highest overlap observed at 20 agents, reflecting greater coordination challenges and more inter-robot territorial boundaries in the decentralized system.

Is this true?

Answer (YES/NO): YES